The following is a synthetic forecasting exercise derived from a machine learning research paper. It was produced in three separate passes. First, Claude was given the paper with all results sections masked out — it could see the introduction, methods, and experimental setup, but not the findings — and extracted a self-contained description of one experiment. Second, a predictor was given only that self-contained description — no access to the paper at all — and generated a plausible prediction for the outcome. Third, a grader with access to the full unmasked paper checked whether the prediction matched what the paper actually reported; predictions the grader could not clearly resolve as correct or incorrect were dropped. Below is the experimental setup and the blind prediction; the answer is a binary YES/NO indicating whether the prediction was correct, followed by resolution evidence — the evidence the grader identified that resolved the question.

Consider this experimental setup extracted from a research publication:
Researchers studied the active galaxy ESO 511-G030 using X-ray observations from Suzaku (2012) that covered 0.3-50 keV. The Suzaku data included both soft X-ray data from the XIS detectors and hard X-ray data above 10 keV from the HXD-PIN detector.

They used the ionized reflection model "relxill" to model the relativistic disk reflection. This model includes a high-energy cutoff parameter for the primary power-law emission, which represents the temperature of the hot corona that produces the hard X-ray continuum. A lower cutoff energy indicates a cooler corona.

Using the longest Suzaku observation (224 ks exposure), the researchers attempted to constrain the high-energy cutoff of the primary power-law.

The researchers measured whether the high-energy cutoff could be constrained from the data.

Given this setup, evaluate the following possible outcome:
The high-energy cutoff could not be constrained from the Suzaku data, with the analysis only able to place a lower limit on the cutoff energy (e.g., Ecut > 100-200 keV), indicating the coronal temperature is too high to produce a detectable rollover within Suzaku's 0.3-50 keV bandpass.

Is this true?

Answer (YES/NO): YES